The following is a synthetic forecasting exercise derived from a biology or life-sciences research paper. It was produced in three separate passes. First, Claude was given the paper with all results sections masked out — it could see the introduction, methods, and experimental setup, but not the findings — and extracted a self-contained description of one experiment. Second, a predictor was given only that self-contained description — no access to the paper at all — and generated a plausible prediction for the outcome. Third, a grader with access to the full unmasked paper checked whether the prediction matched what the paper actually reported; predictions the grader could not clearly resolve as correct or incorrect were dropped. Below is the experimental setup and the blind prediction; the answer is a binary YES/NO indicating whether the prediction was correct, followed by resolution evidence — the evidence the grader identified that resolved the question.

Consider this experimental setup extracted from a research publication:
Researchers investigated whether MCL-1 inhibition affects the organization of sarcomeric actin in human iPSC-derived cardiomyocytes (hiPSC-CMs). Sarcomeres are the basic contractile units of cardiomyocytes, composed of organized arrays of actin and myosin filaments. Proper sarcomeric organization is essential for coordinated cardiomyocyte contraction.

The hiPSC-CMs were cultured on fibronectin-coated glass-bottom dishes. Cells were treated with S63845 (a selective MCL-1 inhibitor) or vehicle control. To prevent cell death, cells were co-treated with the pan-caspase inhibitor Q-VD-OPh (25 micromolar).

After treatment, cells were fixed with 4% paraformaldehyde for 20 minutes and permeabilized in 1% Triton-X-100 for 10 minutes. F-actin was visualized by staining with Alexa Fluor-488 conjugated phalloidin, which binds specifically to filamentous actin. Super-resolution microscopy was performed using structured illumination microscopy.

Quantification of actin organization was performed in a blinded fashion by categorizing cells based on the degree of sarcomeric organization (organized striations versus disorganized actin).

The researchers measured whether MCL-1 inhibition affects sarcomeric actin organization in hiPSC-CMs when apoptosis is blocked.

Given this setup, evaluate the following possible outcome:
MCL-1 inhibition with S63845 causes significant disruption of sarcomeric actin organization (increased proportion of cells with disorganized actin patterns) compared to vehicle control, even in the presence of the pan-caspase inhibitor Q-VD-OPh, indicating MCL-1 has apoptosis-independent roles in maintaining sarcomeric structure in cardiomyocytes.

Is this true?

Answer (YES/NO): YES